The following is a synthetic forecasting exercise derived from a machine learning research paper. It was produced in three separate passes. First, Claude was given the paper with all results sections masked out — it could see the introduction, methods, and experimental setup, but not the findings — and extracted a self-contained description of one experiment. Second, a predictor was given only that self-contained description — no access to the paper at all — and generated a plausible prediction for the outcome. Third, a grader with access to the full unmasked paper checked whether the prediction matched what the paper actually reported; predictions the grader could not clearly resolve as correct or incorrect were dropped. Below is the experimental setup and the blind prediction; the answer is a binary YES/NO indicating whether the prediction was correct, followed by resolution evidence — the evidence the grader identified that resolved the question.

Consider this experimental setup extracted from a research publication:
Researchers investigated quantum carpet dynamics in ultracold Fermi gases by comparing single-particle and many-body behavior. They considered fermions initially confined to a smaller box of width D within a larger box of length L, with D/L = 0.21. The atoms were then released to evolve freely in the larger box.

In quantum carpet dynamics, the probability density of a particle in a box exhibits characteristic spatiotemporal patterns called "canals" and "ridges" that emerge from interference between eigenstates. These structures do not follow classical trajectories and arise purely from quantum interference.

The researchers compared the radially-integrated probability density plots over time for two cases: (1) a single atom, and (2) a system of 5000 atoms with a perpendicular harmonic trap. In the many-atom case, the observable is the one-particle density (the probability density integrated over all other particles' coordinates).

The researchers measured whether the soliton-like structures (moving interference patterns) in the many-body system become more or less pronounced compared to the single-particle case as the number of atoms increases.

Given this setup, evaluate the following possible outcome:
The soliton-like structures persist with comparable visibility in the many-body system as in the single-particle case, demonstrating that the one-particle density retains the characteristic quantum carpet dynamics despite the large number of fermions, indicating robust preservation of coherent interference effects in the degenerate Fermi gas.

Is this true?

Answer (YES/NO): NO